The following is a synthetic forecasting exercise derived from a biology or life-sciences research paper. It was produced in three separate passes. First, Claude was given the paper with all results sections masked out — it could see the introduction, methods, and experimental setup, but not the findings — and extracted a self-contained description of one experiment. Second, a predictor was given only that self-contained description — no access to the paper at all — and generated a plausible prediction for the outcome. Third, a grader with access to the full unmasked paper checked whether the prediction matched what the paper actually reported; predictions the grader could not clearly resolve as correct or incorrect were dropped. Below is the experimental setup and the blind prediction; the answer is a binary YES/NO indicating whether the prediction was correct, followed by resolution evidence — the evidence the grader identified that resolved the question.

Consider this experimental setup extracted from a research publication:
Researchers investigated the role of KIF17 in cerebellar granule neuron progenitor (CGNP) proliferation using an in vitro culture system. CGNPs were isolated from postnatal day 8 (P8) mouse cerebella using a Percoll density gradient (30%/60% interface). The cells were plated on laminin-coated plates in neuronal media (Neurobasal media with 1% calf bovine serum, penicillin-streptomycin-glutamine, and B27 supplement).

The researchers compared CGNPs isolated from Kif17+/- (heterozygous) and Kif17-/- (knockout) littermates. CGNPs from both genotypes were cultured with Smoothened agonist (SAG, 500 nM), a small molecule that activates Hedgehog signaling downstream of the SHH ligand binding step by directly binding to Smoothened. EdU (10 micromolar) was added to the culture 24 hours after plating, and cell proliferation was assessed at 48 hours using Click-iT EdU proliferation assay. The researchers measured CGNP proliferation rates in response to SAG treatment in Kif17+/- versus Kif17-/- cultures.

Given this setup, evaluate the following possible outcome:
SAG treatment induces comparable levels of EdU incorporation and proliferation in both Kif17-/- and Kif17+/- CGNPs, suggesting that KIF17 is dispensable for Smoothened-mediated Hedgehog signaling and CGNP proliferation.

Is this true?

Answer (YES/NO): NO